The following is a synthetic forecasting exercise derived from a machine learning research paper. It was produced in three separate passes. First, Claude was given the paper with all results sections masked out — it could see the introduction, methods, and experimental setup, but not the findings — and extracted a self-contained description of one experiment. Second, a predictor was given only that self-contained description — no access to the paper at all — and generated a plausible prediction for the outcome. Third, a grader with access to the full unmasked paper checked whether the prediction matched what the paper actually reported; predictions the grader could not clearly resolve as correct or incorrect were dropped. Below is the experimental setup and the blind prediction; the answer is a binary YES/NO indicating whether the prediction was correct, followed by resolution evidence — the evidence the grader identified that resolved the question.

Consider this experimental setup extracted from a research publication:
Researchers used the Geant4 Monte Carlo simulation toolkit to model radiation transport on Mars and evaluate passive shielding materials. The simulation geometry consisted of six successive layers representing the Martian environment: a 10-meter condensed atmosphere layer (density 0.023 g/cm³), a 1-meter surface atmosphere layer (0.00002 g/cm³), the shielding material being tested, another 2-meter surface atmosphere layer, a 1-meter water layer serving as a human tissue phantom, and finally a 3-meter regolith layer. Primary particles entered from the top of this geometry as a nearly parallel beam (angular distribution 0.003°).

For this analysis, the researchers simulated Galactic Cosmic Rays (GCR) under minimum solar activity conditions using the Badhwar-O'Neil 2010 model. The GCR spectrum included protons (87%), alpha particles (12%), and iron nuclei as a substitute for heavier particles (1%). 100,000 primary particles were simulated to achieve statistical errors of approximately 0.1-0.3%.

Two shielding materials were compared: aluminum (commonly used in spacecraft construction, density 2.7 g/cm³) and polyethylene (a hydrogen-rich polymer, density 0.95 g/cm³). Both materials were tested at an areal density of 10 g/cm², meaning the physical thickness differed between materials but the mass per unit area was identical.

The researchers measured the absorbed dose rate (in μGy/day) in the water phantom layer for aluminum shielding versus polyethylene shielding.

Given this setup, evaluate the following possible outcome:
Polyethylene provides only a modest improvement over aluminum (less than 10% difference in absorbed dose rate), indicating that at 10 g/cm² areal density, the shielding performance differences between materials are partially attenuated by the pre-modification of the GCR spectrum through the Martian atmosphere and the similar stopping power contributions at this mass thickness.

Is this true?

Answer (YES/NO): YES